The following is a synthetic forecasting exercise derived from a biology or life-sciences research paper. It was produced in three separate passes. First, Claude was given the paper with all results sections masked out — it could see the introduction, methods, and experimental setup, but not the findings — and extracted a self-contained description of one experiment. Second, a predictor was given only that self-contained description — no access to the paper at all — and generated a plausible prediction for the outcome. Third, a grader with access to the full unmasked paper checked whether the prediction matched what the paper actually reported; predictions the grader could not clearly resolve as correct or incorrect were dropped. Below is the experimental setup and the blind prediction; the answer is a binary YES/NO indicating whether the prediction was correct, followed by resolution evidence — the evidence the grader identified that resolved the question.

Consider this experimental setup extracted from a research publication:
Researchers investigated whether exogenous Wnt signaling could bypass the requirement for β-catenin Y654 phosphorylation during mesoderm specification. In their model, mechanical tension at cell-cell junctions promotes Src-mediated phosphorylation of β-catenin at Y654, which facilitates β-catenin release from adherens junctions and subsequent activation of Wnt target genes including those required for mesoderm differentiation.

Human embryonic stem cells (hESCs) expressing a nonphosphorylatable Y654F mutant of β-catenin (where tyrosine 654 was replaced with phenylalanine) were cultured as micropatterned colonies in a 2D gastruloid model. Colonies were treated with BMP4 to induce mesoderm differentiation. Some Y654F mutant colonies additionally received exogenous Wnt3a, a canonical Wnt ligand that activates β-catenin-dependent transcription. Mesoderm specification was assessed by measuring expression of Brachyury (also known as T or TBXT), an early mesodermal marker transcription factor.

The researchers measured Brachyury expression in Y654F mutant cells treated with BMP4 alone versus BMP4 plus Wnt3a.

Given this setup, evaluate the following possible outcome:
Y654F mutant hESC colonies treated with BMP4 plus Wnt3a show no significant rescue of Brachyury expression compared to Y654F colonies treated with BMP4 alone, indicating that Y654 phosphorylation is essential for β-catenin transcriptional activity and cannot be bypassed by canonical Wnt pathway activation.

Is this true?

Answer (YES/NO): NO